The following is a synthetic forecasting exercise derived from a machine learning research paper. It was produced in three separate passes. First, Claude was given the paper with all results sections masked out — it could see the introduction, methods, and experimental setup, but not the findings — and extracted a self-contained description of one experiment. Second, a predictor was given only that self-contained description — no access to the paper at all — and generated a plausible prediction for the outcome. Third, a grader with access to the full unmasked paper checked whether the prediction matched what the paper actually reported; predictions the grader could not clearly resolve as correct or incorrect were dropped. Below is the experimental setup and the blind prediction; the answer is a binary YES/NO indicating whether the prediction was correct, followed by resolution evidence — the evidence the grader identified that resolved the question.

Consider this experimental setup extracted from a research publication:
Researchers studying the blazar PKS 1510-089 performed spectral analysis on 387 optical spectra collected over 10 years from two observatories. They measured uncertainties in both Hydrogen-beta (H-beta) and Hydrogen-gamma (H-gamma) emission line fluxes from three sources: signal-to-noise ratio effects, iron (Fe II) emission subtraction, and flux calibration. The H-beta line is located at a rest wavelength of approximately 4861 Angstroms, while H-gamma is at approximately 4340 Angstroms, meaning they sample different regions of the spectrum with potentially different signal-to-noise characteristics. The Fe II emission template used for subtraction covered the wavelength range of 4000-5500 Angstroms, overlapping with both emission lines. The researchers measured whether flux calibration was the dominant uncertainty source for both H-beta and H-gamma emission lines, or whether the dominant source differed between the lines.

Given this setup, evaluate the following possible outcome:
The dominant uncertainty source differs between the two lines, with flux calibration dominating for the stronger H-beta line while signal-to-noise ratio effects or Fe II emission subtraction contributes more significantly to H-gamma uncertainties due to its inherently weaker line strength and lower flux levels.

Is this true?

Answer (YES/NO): NO